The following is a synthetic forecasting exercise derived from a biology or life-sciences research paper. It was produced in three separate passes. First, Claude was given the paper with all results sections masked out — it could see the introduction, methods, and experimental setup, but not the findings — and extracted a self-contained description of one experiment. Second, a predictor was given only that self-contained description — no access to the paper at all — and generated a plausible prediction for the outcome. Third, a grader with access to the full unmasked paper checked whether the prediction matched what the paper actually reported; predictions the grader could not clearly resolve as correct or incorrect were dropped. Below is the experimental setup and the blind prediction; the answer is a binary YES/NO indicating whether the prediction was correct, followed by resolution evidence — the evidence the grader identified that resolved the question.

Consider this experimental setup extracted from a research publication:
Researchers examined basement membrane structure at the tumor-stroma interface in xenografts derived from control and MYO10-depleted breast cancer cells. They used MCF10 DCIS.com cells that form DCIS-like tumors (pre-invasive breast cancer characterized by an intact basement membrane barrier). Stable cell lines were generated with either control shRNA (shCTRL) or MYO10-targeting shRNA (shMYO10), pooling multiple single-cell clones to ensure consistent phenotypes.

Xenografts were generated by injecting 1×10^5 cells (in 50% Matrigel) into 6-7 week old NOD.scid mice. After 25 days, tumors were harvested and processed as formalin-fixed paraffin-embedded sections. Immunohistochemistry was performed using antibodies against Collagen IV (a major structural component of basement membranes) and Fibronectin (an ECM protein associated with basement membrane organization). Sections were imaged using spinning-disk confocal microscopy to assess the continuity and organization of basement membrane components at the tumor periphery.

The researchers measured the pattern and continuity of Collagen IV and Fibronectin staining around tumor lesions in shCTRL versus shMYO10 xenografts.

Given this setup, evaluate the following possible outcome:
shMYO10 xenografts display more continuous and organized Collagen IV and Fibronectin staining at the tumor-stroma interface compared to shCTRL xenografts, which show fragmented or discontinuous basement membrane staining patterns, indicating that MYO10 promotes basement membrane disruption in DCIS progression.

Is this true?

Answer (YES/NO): NO